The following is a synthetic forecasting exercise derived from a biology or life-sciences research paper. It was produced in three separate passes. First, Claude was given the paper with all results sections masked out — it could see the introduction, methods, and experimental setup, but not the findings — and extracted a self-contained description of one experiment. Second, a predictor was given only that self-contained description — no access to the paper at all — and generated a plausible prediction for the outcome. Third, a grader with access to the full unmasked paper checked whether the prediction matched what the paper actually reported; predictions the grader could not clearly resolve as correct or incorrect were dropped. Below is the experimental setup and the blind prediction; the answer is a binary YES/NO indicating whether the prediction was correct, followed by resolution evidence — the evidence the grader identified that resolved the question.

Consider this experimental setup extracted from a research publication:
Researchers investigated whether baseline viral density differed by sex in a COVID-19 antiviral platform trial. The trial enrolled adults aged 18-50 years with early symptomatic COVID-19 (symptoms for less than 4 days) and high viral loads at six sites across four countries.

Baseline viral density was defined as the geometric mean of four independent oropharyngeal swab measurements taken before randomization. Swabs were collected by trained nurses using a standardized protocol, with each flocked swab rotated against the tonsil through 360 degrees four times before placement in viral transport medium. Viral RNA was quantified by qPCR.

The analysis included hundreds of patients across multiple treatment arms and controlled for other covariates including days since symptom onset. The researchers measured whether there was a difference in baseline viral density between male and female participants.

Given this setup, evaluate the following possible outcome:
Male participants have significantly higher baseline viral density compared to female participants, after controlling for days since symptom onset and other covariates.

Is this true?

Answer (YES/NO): YES